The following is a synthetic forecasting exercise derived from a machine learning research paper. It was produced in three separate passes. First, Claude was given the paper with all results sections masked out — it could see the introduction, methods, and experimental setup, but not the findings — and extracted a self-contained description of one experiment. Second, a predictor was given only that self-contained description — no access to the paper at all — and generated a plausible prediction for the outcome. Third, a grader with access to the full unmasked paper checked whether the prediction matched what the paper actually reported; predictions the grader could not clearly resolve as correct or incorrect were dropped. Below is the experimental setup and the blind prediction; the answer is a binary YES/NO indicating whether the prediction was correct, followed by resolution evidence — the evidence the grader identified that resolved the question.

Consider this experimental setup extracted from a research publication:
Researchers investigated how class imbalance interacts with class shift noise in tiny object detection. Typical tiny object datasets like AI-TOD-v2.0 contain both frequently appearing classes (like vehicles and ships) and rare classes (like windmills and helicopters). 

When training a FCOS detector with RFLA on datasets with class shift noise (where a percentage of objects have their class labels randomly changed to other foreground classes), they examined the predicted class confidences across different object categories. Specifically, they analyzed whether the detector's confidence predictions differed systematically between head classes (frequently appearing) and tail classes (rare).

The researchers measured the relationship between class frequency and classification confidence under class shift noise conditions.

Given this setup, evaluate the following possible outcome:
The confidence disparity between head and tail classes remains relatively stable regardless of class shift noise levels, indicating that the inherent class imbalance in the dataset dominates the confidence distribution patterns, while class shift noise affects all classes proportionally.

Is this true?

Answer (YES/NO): NO